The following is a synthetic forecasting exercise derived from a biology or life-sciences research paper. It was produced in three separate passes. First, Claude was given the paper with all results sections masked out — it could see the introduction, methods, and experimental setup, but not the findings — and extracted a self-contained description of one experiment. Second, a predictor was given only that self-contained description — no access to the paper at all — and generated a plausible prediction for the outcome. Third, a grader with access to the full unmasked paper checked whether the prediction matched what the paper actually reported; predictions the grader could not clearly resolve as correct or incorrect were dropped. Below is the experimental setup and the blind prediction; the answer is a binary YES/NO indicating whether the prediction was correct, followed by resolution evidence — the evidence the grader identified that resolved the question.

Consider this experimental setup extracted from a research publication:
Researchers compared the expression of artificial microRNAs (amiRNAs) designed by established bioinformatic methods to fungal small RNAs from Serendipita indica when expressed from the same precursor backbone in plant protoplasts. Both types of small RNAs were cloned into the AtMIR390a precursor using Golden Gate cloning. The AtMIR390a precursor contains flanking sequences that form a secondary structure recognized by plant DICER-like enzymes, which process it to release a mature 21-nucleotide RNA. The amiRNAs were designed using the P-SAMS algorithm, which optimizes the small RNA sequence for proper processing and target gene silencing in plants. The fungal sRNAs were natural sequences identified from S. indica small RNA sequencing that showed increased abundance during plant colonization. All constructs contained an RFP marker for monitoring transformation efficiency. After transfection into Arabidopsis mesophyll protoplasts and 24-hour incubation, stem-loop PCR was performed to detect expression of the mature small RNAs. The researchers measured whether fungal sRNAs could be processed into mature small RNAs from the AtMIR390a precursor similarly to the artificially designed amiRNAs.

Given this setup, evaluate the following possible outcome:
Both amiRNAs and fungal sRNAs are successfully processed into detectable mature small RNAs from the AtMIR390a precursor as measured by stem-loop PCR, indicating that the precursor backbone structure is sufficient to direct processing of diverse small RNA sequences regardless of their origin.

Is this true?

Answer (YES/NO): YES